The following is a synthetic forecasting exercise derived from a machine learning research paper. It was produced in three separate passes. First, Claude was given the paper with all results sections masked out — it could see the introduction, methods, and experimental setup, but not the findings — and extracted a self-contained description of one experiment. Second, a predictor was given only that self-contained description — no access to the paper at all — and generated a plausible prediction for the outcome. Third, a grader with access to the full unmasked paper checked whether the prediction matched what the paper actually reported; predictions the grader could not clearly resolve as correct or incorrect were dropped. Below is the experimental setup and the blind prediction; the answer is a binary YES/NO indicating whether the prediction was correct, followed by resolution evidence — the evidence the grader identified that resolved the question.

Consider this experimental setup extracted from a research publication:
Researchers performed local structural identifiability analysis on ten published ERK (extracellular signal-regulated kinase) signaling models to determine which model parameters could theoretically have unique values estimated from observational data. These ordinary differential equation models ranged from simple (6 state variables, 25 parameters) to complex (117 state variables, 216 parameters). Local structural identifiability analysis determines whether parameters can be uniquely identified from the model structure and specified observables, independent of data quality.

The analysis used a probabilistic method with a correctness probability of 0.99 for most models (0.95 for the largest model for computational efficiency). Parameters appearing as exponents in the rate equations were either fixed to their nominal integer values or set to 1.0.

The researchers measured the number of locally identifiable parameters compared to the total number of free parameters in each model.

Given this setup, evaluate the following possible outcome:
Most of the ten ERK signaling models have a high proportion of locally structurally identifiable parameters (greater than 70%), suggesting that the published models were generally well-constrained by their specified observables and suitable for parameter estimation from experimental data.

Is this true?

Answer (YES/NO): NO